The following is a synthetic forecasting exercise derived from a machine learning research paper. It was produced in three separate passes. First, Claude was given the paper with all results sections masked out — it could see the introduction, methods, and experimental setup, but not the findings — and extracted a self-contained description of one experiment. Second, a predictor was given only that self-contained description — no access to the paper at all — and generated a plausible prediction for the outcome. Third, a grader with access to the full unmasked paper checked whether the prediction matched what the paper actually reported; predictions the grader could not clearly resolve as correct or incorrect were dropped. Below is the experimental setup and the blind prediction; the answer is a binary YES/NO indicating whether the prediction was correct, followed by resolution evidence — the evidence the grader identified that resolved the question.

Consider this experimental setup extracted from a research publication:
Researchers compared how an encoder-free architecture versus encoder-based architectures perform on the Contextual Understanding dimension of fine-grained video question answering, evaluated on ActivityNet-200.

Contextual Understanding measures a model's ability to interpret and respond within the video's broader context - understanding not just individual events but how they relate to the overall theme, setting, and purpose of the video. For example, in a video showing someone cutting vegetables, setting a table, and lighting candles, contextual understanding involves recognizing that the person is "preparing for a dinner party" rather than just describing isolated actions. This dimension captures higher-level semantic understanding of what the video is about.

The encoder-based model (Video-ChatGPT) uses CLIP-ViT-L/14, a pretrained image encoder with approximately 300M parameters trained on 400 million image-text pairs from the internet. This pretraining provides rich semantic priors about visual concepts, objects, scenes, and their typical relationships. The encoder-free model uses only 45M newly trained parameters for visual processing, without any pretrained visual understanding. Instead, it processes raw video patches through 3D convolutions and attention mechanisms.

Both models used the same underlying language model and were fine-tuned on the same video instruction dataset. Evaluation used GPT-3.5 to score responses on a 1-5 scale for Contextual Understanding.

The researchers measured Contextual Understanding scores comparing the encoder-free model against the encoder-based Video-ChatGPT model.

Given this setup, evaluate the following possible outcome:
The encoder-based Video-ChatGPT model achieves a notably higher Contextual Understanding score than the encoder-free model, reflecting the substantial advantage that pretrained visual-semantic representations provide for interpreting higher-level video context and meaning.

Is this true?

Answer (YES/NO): NO